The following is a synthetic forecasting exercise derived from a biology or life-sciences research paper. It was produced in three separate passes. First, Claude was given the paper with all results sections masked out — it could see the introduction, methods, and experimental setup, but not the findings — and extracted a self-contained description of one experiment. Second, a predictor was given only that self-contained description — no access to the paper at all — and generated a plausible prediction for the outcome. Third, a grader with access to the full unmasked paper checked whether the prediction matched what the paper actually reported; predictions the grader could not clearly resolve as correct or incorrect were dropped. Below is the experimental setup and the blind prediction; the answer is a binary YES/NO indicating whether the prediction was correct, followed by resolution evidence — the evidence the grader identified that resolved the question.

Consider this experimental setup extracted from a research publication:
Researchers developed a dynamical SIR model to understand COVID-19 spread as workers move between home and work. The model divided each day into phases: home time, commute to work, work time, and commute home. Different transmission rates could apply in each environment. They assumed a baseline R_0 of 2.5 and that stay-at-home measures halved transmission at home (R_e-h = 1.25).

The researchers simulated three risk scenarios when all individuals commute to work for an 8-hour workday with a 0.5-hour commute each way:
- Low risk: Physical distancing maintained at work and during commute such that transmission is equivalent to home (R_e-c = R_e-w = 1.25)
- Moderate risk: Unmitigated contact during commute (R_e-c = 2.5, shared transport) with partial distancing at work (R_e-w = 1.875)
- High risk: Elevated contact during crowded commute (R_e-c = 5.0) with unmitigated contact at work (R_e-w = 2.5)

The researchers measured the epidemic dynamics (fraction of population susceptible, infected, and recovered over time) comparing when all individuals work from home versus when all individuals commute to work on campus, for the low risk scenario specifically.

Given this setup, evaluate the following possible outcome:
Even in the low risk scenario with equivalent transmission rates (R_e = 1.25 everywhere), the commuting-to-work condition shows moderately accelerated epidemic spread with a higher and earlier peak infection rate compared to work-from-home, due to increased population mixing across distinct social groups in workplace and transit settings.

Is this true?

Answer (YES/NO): NO